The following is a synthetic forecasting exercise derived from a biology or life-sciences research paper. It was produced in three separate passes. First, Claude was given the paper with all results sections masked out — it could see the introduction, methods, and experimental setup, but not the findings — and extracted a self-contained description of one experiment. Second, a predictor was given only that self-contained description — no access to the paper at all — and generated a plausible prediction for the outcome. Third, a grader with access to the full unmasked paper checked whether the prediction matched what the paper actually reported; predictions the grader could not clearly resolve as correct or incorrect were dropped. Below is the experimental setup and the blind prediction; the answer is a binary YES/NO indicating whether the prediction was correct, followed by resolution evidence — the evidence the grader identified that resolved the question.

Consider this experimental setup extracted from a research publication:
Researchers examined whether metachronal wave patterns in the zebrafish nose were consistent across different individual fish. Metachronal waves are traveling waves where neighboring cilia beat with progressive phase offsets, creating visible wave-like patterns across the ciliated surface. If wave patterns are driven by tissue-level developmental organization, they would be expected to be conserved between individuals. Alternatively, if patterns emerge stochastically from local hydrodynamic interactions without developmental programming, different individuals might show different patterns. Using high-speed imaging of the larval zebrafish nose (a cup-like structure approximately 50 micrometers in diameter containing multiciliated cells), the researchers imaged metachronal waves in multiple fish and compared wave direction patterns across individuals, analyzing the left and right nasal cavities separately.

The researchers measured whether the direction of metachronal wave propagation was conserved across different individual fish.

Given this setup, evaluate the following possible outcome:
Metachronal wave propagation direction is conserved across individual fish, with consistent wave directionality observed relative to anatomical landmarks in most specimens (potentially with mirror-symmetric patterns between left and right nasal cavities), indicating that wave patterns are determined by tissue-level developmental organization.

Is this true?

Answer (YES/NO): YES